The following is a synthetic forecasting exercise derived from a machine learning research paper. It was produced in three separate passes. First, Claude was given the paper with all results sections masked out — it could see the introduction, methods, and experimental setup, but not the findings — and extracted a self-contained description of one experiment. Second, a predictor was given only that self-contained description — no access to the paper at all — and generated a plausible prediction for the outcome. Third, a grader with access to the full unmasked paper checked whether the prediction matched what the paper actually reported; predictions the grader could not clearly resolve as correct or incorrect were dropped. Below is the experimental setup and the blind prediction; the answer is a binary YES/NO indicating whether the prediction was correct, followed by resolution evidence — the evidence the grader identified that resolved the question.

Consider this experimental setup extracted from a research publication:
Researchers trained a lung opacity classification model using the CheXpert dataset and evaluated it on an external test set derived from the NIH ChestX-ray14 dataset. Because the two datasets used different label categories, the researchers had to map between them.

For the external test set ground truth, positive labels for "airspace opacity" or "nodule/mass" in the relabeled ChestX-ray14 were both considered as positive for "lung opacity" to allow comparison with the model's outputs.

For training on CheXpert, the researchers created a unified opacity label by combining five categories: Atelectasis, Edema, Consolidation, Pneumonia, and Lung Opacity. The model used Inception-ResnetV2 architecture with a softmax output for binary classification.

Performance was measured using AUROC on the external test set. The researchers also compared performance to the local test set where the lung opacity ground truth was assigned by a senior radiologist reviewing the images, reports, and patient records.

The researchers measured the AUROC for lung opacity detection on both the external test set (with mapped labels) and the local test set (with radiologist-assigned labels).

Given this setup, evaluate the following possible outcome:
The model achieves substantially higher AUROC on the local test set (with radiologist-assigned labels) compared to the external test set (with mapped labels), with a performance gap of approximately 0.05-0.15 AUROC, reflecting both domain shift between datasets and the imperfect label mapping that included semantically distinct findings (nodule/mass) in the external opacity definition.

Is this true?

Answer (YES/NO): NO